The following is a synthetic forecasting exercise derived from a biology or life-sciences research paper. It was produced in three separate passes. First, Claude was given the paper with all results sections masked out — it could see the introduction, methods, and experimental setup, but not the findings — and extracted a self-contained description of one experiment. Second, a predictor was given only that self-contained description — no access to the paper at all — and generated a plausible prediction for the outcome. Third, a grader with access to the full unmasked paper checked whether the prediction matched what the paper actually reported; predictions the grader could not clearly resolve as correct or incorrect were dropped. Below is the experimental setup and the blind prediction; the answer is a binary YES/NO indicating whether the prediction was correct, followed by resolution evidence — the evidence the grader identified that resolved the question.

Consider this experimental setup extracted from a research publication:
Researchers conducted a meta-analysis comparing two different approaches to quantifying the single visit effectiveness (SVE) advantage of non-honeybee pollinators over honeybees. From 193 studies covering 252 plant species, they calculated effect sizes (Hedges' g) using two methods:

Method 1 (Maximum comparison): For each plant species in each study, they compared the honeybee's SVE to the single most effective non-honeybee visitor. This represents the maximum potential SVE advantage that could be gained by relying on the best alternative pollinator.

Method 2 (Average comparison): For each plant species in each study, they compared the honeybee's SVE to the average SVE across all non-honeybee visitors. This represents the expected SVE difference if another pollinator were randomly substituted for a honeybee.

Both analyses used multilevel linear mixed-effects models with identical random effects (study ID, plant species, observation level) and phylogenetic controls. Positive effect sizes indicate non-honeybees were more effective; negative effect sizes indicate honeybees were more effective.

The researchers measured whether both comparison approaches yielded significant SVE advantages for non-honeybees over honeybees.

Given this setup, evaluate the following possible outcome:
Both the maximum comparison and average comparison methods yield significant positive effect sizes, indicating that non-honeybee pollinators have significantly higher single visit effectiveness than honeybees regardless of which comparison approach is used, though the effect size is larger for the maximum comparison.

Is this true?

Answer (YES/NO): NO